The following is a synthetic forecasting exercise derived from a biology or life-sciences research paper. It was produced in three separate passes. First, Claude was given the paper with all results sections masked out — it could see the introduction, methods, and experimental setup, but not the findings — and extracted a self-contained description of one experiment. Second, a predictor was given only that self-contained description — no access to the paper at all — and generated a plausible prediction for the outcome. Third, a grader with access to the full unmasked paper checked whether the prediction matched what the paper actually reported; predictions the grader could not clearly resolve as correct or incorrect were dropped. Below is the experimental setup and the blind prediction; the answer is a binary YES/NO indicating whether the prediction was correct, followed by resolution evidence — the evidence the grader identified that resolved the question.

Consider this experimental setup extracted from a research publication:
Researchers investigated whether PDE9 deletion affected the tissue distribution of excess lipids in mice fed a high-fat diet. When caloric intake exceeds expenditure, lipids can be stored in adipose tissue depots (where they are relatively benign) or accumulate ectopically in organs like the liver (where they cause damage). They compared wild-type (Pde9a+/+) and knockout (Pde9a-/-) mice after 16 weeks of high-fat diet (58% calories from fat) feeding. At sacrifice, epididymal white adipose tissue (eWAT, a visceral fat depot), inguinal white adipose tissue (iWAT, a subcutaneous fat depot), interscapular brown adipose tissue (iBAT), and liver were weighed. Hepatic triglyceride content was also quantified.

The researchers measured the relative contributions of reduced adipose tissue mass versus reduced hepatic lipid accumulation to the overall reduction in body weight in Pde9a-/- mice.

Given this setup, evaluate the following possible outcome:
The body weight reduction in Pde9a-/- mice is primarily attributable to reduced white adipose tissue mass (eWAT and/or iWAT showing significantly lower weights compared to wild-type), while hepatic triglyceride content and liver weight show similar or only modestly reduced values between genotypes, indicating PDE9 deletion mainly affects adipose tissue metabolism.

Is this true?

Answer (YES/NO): NO